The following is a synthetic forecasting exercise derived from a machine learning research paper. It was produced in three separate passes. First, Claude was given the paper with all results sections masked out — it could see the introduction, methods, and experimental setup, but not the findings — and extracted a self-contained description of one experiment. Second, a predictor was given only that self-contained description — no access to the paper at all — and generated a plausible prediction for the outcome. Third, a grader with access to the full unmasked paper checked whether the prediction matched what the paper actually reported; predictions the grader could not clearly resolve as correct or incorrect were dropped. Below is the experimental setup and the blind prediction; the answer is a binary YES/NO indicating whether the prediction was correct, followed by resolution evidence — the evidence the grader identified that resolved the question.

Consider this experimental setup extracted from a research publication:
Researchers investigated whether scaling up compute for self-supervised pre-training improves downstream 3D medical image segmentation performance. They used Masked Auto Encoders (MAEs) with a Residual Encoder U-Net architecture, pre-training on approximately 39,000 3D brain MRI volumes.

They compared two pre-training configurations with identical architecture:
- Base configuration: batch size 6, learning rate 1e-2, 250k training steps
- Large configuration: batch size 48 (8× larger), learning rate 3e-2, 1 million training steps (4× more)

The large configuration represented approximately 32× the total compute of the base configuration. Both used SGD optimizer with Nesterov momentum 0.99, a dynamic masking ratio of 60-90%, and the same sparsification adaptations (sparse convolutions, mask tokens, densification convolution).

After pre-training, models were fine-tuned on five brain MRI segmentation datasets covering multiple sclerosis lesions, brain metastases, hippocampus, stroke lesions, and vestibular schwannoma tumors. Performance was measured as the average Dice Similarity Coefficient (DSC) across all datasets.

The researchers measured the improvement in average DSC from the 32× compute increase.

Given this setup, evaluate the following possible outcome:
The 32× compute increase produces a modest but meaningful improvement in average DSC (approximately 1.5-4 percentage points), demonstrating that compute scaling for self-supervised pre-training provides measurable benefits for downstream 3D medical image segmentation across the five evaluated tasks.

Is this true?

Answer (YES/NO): NO